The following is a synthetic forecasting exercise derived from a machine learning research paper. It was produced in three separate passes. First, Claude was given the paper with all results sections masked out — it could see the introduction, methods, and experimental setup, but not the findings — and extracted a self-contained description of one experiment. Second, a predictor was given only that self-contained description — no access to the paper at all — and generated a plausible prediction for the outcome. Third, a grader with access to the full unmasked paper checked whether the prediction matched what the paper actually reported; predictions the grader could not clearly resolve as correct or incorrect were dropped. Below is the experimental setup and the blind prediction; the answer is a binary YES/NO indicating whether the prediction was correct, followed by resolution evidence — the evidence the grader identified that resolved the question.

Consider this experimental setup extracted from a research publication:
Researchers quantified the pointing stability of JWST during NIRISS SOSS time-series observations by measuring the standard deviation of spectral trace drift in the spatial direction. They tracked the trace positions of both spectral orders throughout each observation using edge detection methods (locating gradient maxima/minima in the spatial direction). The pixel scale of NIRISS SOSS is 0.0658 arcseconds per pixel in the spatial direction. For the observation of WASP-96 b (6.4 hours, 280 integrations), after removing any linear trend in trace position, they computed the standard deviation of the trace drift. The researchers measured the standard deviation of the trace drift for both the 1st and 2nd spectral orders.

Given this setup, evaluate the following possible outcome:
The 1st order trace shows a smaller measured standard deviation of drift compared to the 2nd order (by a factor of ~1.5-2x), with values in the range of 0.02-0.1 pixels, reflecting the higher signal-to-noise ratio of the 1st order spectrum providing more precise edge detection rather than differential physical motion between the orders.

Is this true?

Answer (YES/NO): NO